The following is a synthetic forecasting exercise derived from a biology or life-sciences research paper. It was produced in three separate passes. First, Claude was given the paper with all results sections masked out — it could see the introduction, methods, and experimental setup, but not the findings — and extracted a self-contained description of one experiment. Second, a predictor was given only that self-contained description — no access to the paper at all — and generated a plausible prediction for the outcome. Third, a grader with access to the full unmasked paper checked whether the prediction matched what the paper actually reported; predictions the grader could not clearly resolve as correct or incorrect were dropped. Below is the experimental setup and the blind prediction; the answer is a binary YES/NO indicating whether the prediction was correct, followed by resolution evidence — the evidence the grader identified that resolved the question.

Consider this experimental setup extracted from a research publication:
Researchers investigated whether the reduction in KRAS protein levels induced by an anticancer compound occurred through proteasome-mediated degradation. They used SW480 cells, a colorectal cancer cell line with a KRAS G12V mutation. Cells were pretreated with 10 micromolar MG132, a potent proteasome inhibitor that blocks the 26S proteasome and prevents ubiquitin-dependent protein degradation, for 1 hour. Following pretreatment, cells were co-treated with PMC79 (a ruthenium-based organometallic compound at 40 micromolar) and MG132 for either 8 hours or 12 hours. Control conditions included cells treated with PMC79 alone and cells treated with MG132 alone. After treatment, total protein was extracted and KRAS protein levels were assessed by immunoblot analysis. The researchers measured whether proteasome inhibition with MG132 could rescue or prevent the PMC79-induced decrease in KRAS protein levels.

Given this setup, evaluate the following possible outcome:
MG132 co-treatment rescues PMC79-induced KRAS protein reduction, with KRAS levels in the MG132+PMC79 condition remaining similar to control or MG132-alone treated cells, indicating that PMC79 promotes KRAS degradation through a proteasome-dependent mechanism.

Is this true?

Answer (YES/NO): NO